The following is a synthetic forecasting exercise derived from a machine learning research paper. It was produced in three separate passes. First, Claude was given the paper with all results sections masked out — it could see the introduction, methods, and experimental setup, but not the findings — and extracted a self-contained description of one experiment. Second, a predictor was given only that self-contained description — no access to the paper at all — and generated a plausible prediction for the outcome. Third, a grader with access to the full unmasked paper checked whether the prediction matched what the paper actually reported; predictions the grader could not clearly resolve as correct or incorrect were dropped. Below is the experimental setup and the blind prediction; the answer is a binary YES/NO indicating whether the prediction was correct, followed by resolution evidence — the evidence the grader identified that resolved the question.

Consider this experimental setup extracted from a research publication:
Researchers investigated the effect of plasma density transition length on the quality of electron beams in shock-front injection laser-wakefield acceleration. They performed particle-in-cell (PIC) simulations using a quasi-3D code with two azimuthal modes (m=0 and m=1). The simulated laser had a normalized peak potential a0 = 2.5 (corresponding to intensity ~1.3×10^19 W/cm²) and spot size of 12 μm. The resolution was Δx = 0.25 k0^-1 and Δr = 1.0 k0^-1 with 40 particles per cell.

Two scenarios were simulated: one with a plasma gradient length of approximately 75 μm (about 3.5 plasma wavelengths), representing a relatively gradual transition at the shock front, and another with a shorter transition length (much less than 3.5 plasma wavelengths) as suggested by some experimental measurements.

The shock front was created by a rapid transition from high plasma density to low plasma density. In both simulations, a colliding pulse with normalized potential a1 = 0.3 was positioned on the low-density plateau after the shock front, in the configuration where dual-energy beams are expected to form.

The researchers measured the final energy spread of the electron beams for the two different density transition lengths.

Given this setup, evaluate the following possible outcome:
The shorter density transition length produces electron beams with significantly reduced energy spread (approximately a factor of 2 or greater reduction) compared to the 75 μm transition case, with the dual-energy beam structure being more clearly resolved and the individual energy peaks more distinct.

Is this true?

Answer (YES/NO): NO